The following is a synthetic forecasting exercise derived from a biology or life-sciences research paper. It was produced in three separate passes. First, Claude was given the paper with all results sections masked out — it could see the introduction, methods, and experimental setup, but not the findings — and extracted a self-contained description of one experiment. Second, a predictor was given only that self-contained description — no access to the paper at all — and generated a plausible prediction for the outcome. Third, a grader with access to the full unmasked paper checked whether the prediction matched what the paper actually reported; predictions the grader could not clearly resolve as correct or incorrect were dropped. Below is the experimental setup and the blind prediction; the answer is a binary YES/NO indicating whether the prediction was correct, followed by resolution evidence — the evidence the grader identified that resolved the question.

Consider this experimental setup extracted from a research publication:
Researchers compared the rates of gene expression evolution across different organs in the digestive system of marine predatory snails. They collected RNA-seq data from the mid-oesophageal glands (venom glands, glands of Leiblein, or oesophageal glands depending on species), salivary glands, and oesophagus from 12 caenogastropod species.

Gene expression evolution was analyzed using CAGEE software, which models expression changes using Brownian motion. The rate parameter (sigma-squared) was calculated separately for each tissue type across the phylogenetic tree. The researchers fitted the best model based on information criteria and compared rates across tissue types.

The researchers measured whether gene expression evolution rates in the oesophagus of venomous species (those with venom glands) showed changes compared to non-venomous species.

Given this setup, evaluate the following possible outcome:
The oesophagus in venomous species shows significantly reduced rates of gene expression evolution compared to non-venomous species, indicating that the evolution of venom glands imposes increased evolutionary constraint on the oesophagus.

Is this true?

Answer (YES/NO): NO